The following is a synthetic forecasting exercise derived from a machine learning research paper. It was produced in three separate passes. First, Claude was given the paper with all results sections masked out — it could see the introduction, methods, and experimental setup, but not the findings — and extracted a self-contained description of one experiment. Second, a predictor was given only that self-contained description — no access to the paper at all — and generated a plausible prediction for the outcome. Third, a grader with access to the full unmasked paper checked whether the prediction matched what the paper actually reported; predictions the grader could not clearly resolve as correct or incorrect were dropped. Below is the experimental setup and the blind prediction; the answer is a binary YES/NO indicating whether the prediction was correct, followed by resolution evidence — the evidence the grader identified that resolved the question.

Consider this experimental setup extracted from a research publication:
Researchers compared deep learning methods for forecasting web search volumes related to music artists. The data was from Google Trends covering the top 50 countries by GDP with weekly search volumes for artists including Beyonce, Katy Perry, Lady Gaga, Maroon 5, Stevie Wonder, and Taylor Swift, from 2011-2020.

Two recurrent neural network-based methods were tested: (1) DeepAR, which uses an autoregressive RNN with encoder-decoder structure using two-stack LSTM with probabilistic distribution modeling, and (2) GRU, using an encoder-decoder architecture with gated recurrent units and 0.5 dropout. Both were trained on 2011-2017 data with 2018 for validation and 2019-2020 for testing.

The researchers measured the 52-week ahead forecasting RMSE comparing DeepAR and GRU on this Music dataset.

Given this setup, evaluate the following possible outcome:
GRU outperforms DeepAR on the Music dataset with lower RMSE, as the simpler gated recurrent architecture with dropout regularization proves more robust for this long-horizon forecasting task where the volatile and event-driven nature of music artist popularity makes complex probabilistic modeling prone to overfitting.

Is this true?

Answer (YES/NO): YES